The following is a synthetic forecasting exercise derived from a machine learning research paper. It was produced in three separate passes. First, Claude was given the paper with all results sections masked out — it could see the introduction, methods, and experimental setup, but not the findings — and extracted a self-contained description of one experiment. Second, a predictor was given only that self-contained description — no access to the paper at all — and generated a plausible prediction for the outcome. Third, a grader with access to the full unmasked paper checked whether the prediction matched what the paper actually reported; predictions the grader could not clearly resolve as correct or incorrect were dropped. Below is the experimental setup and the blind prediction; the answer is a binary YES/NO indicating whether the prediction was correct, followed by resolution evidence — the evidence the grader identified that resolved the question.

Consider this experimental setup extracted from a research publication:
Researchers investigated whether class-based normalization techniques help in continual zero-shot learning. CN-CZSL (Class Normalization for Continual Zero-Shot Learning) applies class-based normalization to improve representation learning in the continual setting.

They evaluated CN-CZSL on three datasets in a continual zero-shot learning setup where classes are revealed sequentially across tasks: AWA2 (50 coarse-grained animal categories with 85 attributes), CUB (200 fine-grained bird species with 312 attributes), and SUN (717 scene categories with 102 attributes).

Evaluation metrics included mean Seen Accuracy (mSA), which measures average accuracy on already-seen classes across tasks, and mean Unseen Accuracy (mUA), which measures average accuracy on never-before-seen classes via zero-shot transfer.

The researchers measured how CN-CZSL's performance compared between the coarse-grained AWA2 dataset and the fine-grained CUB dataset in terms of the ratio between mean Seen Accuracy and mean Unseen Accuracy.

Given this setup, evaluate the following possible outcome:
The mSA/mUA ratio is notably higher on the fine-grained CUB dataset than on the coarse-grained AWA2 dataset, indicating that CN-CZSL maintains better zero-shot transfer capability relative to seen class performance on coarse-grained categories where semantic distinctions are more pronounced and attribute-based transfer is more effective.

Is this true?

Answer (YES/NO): NO